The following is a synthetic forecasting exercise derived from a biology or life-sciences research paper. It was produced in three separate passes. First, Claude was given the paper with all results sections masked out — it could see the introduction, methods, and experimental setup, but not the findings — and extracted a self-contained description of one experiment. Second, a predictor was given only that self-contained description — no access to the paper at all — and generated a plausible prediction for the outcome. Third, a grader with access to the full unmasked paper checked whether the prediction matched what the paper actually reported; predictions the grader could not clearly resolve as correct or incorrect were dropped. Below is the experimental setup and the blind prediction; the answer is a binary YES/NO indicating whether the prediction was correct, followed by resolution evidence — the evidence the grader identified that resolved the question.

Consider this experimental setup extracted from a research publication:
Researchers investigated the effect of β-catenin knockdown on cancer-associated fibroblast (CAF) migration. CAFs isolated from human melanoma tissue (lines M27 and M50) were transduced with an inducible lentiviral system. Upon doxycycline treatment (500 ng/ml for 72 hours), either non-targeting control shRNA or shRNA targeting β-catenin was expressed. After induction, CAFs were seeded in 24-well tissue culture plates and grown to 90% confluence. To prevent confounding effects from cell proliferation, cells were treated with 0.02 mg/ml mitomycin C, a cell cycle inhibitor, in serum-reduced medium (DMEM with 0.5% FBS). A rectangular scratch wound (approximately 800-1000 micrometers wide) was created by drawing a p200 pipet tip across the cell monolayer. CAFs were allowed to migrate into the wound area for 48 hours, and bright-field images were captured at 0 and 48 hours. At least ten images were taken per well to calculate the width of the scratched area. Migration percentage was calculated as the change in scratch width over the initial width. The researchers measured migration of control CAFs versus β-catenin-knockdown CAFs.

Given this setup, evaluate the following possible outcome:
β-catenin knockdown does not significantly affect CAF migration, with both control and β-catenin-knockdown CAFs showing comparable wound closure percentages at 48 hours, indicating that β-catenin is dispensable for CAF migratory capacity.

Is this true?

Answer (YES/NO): NO